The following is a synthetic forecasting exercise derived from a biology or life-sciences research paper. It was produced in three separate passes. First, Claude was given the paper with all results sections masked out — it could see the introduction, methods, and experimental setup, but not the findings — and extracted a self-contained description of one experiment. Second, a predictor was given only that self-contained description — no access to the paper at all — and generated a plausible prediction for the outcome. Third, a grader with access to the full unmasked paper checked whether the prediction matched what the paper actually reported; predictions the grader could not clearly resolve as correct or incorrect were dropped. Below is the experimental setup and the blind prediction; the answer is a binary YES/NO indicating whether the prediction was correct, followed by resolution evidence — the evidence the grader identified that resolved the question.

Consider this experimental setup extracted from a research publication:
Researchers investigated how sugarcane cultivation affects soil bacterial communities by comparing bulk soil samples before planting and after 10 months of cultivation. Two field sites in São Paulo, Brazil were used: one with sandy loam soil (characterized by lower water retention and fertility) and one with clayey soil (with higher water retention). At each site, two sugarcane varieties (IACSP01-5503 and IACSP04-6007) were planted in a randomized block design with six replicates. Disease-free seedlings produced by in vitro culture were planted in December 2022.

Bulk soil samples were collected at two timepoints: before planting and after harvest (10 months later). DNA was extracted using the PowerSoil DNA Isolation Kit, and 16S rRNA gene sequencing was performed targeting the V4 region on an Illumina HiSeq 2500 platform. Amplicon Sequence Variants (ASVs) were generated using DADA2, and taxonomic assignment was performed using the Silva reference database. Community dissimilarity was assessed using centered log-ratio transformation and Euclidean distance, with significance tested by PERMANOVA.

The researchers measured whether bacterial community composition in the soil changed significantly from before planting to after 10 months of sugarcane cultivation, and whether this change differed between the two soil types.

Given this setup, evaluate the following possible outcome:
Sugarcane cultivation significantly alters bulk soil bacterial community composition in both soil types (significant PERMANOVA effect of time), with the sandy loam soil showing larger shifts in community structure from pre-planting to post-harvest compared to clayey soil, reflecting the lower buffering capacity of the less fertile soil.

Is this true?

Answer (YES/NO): NO